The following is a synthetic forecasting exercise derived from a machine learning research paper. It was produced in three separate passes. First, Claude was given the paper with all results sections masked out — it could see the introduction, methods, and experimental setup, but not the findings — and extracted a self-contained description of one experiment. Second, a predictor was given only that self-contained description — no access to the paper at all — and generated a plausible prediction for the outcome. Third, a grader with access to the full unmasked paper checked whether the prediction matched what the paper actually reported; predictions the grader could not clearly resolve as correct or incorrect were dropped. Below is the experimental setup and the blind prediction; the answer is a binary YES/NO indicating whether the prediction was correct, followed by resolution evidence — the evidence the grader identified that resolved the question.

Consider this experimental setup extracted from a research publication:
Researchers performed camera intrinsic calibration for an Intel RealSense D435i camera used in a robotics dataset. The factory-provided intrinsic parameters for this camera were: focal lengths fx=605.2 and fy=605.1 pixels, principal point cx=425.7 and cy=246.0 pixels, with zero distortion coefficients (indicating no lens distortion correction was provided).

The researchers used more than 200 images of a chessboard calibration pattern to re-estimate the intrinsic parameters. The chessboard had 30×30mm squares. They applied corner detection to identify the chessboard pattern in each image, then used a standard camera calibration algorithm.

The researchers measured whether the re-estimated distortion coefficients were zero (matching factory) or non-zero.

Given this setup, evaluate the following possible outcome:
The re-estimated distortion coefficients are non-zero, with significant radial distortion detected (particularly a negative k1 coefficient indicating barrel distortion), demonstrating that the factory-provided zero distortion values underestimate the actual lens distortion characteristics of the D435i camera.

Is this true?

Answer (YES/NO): NO